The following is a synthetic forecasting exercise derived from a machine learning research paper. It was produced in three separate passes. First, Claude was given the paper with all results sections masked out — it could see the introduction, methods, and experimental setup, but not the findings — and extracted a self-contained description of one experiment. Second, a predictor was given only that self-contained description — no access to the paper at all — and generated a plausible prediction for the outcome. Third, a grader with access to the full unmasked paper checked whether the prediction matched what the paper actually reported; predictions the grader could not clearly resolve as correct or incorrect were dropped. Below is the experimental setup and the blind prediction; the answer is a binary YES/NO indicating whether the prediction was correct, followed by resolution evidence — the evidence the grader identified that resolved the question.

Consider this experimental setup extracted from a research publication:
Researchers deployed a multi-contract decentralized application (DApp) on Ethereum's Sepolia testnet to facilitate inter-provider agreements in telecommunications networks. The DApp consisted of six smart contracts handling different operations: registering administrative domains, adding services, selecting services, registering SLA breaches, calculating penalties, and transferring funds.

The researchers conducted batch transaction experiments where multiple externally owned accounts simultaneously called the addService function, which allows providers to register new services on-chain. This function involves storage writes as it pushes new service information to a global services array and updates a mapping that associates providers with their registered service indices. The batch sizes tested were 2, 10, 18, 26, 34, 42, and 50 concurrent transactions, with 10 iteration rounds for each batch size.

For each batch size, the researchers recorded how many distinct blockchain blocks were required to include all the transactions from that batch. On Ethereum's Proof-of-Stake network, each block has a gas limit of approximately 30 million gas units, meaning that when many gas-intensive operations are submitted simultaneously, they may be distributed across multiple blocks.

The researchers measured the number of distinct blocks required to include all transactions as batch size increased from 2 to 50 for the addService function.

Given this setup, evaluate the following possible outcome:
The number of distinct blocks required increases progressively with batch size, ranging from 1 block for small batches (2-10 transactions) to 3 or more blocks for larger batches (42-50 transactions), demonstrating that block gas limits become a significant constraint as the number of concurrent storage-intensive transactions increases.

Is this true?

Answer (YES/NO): NO